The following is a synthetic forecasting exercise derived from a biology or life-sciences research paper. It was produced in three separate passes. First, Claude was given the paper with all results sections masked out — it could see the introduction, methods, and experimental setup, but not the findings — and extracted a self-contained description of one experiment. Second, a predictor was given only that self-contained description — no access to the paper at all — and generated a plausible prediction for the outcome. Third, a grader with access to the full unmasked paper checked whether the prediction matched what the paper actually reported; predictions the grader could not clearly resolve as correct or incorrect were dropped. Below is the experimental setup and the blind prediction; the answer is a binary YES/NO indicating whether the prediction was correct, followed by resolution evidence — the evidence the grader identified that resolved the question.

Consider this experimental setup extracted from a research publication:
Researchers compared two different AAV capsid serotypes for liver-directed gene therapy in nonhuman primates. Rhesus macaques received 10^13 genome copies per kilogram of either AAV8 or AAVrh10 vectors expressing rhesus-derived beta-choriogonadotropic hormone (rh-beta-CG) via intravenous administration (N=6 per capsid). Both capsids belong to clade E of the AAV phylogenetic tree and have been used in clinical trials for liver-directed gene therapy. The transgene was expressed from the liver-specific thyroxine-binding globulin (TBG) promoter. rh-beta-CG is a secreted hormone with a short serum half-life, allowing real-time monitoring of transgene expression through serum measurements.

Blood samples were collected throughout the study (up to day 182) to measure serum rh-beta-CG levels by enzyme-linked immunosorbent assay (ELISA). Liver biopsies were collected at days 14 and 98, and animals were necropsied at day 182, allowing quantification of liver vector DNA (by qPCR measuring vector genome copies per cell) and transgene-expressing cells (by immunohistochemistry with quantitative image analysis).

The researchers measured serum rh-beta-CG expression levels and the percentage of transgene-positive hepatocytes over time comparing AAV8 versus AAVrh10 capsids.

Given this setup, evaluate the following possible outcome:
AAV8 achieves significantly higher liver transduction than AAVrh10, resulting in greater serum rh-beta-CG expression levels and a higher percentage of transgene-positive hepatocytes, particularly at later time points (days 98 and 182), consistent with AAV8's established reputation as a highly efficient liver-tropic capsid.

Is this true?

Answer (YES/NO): NO